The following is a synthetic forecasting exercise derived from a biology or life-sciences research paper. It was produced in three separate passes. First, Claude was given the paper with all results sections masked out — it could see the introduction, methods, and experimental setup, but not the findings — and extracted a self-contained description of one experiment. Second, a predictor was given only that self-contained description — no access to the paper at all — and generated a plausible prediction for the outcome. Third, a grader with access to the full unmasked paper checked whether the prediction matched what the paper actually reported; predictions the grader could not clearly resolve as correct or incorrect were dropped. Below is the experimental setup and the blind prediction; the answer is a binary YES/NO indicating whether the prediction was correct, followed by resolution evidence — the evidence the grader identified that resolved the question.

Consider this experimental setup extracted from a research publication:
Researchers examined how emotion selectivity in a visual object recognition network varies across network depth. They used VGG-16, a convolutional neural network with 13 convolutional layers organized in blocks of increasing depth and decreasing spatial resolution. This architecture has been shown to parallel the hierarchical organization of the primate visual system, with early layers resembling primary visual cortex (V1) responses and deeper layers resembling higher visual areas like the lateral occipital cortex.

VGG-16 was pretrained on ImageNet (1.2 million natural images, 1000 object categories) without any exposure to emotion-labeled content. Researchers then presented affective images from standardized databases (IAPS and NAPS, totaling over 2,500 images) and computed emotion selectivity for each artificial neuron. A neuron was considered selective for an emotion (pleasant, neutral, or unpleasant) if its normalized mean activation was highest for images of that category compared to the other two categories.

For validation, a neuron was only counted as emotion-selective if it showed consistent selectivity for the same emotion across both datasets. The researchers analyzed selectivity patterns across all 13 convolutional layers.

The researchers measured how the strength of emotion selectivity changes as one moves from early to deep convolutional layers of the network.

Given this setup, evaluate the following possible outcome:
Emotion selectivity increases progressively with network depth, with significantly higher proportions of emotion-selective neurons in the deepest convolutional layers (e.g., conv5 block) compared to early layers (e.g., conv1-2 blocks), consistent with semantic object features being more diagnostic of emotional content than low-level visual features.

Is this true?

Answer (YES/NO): YES